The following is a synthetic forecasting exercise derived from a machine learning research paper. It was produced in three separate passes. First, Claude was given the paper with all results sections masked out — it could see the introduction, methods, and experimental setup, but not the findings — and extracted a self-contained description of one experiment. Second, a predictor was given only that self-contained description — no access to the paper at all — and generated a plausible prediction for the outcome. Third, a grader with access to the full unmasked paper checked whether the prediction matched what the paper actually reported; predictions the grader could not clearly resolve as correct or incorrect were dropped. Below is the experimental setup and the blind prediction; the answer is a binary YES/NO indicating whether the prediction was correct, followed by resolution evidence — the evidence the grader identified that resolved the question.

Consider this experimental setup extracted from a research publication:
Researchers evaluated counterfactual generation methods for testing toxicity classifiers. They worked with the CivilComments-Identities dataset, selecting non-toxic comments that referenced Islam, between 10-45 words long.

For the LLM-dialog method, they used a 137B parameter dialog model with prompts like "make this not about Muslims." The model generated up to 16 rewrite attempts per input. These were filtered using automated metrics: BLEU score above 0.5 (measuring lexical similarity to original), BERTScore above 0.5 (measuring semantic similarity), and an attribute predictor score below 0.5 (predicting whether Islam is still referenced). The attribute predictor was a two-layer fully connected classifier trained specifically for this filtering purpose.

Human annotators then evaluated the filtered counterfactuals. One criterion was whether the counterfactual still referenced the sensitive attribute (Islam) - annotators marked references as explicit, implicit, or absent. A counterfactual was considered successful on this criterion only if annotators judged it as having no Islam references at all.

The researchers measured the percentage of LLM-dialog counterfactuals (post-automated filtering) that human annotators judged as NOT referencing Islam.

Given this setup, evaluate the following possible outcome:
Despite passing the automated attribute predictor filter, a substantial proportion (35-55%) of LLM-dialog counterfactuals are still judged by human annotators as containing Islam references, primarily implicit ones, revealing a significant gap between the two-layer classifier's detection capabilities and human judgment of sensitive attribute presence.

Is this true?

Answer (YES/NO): NO